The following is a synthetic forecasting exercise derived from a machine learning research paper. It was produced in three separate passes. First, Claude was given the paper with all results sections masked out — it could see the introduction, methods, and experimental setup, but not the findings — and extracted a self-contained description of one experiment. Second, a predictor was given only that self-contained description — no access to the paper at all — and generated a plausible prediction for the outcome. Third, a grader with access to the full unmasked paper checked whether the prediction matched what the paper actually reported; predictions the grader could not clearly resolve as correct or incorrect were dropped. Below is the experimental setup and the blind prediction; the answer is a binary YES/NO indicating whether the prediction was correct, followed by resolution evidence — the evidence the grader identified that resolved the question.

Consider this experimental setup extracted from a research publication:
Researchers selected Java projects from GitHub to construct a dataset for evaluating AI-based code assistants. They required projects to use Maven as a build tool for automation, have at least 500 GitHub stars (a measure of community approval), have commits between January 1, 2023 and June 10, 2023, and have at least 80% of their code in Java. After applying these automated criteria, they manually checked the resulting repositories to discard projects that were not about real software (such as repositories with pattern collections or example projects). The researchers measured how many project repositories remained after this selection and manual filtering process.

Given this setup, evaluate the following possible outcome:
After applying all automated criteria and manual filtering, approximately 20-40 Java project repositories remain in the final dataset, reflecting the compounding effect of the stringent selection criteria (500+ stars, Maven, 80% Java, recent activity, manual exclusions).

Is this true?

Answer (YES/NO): NO